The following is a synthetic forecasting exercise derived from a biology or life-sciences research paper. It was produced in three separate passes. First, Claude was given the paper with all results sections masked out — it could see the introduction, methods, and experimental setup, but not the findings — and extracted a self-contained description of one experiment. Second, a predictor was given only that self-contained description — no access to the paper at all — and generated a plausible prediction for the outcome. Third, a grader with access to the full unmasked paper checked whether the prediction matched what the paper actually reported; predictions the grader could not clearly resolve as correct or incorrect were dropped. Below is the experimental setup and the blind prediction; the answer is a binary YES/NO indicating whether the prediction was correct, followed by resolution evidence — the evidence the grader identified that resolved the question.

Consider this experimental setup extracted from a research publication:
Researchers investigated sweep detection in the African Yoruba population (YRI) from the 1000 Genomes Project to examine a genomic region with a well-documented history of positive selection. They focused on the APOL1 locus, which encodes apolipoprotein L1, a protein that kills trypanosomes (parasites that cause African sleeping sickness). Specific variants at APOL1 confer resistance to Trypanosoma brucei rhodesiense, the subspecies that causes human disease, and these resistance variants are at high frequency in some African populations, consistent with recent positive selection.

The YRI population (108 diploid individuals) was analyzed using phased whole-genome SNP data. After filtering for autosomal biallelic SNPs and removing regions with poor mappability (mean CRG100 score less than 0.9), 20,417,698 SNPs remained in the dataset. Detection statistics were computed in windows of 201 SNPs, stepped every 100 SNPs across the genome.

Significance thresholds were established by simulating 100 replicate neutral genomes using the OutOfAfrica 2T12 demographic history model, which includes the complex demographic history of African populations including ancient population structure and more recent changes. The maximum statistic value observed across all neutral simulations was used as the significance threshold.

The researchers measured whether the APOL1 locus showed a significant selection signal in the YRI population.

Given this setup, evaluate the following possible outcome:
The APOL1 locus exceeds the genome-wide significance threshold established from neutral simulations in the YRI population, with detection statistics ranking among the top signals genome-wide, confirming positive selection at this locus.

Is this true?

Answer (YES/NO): YES